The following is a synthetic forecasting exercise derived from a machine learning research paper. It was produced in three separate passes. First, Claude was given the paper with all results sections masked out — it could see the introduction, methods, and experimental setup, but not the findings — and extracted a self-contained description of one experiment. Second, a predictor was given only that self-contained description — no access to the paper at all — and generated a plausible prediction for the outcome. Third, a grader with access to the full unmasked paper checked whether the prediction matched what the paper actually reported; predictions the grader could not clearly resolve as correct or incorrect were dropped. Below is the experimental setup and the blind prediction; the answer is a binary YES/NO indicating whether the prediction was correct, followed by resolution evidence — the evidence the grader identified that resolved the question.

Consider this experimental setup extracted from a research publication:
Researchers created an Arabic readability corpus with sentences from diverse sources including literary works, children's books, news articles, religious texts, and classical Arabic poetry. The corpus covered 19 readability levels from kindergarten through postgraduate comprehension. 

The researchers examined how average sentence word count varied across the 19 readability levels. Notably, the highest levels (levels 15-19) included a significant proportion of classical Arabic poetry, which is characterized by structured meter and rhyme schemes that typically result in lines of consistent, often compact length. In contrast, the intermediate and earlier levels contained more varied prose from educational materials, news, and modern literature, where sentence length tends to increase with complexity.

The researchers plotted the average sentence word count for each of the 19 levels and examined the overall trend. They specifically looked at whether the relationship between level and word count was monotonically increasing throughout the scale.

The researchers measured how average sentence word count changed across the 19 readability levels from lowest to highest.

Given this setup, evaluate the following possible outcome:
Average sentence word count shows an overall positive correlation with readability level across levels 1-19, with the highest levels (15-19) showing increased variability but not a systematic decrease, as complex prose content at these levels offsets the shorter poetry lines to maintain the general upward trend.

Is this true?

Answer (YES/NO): NO